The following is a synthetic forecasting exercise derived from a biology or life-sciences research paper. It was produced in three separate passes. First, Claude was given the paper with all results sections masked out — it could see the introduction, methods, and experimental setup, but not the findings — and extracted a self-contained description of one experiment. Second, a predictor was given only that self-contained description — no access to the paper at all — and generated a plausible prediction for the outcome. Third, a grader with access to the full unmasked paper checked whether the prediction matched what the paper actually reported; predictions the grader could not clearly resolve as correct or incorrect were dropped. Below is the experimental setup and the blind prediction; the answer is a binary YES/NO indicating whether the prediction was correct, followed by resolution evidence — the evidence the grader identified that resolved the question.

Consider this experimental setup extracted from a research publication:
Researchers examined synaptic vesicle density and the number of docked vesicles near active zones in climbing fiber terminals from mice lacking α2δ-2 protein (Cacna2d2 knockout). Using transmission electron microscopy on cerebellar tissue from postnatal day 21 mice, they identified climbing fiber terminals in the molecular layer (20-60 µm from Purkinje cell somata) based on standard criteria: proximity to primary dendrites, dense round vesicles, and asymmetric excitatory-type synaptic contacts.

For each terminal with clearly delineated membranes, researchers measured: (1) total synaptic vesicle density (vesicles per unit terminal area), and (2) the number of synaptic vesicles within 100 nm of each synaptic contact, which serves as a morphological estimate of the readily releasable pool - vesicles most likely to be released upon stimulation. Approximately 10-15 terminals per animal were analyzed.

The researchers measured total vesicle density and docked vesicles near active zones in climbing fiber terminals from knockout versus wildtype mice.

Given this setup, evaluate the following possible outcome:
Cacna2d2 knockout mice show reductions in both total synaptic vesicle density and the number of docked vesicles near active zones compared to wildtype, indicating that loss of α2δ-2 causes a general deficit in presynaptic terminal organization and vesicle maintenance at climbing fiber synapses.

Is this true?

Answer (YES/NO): NO